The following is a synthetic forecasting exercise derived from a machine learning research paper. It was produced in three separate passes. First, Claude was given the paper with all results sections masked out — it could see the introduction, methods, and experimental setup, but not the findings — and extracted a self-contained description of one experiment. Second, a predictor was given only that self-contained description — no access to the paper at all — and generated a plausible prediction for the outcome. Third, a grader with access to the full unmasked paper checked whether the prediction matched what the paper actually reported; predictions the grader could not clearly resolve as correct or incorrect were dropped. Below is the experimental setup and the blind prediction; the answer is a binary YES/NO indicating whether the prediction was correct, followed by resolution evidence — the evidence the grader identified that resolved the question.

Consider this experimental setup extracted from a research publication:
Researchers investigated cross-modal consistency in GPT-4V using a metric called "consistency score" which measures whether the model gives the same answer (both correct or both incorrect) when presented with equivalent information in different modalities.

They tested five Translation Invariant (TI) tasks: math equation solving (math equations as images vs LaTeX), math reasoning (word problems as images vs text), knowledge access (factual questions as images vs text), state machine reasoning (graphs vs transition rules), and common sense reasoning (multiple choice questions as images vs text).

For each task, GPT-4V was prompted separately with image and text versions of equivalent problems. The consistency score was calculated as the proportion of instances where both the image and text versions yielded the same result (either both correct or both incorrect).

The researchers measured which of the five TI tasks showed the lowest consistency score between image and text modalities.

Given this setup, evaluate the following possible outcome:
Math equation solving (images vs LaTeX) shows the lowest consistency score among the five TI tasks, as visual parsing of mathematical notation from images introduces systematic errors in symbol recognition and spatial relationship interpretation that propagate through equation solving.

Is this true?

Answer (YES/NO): NO